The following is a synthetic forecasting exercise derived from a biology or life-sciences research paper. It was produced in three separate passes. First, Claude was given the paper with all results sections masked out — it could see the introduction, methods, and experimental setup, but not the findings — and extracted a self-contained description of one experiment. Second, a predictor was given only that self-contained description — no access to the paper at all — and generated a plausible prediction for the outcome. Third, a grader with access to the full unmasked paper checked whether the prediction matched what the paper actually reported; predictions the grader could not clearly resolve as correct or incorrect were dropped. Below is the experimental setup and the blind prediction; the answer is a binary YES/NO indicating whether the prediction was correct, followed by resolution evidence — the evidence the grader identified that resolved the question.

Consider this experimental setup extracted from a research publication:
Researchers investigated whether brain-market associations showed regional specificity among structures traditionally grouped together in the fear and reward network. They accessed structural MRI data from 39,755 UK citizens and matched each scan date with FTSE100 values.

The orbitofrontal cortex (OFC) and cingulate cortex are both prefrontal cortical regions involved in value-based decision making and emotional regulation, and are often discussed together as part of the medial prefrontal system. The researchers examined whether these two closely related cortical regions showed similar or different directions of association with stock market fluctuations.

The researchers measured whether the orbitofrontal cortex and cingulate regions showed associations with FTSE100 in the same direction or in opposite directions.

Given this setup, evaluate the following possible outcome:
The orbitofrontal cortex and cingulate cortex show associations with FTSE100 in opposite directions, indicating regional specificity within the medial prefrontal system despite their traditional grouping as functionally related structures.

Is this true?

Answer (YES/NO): YES